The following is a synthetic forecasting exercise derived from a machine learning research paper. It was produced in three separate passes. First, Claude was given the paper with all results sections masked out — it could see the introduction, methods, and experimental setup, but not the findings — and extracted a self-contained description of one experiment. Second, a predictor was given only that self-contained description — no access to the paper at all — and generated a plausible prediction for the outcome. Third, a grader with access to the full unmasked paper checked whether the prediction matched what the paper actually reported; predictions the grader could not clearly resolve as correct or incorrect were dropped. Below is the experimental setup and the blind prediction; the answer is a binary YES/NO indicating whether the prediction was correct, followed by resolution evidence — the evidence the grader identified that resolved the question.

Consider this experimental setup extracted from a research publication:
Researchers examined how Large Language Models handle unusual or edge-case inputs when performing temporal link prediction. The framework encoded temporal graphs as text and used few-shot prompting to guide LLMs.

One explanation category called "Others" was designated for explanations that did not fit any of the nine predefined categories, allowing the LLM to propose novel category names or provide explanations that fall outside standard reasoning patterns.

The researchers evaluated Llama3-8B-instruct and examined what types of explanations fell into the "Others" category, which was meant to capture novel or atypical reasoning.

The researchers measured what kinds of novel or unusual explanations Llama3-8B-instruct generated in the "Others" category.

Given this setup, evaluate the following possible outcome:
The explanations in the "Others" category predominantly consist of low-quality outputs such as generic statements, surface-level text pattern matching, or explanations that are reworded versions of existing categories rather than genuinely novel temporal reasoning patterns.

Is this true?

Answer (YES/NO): NO